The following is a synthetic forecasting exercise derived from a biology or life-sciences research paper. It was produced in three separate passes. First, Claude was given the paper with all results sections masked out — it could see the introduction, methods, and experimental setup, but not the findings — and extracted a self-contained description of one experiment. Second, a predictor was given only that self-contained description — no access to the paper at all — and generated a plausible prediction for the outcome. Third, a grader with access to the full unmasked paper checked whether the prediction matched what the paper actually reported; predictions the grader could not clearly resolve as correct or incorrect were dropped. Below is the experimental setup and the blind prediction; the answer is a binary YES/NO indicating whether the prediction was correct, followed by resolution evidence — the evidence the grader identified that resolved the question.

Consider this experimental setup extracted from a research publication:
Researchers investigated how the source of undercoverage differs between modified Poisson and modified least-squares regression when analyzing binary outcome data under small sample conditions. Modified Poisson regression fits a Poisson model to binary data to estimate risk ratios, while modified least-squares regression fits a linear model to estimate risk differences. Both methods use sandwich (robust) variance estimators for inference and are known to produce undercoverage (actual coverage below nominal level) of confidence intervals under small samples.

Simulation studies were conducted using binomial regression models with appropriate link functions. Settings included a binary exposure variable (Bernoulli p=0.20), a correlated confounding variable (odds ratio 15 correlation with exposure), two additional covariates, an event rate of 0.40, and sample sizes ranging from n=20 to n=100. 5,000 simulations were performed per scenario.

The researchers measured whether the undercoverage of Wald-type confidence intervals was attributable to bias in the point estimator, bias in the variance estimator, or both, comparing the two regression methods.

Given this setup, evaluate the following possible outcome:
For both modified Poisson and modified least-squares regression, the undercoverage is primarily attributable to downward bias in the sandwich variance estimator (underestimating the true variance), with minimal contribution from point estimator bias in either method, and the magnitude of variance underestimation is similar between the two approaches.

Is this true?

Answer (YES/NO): NO